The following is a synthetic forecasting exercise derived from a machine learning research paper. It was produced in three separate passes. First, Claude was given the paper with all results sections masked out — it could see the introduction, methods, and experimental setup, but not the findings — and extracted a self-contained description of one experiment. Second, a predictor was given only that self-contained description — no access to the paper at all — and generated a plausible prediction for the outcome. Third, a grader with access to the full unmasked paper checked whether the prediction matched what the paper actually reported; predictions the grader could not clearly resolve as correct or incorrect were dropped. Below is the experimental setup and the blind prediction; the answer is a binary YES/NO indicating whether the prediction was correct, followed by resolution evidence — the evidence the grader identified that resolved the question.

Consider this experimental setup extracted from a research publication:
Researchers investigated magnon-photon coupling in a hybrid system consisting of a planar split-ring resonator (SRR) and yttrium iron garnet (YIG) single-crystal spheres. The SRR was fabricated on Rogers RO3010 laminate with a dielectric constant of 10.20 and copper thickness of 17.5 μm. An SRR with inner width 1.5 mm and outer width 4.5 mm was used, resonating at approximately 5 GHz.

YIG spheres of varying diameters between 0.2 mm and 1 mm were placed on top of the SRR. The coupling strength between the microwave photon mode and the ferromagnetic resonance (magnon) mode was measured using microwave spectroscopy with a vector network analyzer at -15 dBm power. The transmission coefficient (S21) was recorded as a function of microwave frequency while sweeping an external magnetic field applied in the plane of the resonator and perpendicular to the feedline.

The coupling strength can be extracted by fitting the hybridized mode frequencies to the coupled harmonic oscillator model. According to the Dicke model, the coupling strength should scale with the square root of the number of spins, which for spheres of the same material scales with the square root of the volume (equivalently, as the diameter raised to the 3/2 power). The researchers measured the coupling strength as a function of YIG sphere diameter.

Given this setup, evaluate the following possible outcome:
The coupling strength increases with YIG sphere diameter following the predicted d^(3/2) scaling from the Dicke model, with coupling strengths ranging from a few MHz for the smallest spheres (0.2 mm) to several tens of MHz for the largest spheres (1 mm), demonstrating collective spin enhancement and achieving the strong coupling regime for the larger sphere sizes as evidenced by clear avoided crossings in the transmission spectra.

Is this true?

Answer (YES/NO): NO